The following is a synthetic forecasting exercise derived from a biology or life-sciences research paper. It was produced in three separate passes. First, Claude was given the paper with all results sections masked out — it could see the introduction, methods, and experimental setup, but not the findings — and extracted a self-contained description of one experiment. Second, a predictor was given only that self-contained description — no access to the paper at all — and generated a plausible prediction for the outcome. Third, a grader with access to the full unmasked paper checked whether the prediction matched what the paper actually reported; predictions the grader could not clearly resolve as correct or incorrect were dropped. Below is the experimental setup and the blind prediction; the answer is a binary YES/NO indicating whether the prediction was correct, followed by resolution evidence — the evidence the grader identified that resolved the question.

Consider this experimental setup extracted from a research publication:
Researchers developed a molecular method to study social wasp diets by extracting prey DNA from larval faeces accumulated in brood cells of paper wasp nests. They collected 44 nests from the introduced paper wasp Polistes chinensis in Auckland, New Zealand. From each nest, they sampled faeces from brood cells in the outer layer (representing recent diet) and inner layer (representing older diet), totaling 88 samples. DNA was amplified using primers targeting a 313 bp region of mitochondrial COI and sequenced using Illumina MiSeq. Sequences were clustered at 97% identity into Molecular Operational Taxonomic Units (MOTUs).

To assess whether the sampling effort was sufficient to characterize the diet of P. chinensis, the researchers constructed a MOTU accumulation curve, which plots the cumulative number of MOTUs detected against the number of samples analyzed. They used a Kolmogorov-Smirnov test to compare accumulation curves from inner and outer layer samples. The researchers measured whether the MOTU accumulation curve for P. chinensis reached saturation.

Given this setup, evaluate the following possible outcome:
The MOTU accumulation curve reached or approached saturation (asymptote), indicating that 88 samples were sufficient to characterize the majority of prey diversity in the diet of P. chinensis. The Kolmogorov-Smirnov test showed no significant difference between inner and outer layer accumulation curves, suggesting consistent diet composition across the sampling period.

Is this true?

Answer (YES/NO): NO